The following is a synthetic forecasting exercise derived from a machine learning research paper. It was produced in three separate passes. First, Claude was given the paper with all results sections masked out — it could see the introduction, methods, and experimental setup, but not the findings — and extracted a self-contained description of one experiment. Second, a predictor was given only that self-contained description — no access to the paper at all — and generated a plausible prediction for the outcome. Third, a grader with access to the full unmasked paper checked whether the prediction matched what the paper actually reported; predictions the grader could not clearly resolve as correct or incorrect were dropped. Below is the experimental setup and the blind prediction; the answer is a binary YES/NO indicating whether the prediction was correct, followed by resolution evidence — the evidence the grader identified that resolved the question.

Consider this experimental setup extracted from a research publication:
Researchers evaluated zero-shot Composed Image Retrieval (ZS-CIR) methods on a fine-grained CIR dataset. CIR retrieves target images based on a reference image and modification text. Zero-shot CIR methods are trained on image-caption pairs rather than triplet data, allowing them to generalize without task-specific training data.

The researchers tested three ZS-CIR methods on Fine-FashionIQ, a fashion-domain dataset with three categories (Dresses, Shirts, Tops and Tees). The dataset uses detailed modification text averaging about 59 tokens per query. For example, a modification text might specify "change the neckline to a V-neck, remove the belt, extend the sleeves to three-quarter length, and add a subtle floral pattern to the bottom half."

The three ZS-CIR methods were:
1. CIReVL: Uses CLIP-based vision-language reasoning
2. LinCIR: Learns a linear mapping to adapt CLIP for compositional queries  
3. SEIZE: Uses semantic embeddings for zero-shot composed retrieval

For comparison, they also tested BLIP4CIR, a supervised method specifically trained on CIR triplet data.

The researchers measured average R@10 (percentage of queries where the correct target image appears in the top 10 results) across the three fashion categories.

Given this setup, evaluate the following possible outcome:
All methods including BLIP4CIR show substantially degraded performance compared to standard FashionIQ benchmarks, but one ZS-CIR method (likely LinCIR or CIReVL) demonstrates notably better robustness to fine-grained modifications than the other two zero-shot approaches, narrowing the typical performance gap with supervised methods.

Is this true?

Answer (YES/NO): NO